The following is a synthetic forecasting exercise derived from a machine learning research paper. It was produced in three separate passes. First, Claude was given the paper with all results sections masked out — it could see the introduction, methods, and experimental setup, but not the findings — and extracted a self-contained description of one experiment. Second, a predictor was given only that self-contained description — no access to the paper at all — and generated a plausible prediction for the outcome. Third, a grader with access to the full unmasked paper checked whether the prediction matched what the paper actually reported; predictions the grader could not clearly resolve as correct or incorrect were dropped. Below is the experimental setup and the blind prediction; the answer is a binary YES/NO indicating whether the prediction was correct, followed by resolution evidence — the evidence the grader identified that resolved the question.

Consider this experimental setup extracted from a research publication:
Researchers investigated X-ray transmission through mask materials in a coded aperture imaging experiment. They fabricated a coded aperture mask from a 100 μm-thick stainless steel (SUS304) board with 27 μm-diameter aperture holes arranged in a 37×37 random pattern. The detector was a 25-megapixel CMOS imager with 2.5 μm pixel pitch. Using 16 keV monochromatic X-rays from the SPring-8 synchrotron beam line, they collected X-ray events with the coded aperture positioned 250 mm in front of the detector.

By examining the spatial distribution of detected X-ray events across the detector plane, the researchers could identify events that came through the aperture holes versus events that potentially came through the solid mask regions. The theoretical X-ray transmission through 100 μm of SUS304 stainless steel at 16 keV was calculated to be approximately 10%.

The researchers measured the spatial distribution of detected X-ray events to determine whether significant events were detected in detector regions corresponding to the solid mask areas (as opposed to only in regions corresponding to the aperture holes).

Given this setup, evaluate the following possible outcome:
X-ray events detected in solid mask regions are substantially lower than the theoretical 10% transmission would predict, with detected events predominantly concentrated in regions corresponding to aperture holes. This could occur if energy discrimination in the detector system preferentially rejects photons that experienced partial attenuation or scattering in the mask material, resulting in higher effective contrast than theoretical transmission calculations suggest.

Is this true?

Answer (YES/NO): NO